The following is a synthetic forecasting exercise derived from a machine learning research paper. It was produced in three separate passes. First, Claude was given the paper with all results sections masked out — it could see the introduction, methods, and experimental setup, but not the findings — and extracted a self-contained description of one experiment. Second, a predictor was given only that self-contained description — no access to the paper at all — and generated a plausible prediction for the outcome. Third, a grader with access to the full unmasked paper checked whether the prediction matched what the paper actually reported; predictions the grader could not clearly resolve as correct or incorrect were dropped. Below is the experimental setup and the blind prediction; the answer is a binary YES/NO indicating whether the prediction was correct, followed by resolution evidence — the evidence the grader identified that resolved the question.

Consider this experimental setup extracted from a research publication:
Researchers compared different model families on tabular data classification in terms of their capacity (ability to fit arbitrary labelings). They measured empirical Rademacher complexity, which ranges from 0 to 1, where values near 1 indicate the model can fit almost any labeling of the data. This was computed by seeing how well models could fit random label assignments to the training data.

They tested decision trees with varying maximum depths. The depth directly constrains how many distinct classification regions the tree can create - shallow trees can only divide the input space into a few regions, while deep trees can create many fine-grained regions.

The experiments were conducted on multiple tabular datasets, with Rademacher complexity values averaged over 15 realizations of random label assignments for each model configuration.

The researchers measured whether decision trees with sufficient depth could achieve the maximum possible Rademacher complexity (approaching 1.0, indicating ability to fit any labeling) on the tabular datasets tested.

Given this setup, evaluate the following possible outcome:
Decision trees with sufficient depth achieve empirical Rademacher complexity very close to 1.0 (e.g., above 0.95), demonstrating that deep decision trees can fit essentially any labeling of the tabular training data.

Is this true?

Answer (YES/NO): YES